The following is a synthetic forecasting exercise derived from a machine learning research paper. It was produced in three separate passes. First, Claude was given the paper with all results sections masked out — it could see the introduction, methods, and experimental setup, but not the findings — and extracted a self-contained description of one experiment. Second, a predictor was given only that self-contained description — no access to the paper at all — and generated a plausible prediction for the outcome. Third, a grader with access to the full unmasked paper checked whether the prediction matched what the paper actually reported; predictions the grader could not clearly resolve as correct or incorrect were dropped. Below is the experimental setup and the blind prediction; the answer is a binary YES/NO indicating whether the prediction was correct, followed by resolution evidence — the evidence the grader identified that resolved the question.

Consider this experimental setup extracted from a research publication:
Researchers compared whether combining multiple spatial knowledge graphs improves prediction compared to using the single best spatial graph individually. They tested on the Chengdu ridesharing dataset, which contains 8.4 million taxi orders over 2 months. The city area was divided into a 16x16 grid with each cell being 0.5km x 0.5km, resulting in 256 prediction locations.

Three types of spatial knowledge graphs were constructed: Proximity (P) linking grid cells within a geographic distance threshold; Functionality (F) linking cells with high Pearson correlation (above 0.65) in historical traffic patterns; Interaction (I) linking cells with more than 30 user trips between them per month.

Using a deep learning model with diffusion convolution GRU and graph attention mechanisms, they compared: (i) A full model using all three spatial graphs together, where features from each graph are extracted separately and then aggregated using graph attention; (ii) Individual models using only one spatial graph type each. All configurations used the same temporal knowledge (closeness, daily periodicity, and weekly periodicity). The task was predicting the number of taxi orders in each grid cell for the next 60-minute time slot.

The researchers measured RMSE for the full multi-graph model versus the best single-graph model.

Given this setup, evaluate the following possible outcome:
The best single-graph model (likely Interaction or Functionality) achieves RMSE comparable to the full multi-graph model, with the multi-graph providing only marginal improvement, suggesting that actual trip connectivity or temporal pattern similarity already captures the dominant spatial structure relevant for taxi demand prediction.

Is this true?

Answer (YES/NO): NO